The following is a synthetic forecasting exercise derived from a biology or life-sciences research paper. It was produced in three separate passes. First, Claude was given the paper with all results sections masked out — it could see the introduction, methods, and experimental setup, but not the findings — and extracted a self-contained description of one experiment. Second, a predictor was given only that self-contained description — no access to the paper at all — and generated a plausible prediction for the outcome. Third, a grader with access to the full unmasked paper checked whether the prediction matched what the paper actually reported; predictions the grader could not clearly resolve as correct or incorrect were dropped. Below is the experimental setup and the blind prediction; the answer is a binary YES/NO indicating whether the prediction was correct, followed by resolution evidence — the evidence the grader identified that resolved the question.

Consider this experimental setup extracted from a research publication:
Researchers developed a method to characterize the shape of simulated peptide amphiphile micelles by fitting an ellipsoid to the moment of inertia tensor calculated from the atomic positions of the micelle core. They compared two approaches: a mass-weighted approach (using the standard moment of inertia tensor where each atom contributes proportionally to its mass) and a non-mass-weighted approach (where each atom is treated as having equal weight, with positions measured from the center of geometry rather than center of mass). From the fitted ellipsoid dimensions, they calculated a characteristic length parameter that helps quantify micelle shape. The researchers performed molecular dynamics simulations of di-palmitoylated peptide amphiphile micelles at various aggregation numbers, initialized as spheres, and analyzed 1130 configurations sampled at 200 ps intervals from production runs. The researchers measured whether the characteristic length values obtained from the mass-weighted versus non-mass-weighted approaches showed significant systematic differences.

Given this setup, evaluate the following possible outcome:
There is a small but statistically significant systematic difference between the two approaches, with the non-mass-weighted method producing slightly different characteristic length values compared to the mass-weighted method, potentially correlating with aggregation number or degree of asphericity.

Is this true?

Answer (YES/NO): NO